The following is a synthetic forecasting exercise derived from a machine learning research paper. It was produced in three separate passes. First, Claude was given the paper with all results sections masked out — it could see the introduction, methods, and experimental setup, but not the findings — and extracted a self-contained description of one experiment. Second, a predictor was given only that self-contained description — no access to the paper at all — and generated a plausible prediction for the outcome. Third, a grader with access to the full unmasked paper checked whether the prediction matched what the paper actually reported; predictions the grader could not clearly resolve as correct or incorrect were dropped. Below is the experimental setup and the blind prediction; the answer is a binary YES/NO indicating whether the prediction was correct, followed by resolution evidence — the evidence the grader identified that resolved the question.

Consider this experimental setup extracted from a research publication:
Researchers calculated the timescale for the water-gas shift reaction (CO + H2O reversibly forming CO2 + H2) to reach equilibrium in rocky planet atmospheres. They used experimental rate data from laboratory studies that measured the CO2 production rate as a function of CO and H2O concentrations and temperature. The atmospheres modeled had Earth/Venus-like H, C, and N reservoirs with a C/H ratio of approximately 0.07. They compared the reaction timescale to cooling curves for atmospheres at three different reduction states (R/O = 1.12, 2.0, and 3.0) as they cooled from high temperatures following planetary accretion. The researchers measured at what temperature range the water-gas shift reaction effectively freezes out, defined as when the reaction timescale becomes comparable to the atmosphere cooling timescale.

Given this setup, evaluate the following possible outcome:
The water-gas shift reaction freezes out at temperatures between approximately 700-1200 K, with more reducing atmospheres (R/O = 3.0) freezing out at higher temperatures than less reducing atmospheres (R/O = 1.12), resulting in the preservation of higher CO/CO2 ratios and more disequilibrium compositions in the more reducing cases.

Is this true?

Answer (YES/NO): NO